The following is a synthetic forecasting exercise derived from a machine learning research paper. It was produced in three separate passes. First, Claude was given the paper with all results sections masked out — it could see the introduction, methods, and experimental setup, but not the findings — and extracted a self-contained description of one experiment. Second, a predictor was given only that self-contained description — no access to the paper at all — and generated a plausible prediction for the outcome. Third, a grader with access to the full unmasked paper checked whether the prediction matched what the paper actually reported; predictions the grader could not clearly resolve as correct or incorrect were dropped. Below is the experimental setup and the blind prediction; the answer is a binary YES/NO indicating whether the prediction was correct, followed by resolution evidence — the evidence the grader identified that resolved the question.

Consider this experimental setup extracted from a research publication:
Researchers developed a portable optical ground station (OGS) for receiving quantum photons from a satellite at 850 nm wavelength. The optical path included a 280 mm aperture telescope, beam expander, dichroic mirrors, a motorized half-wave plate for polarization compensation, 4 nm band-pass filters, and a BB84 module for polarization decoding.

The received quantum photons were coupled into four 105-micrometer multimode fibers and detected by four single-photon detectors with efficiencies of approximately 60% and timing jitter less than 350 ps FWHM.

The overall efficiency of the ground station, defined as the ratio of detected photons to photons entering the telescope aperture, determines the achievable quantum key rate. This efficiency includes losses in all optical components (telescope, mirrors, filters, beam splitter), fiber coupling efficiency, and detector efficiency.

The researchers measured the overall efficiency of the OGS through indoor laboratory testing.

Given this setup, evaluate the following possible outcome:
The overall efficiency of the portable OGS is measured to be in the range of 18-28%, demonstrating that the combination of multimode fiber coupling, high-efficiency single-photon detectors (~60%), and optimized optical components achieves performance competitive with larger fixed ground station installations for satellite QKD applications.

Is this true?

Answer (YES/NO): NO